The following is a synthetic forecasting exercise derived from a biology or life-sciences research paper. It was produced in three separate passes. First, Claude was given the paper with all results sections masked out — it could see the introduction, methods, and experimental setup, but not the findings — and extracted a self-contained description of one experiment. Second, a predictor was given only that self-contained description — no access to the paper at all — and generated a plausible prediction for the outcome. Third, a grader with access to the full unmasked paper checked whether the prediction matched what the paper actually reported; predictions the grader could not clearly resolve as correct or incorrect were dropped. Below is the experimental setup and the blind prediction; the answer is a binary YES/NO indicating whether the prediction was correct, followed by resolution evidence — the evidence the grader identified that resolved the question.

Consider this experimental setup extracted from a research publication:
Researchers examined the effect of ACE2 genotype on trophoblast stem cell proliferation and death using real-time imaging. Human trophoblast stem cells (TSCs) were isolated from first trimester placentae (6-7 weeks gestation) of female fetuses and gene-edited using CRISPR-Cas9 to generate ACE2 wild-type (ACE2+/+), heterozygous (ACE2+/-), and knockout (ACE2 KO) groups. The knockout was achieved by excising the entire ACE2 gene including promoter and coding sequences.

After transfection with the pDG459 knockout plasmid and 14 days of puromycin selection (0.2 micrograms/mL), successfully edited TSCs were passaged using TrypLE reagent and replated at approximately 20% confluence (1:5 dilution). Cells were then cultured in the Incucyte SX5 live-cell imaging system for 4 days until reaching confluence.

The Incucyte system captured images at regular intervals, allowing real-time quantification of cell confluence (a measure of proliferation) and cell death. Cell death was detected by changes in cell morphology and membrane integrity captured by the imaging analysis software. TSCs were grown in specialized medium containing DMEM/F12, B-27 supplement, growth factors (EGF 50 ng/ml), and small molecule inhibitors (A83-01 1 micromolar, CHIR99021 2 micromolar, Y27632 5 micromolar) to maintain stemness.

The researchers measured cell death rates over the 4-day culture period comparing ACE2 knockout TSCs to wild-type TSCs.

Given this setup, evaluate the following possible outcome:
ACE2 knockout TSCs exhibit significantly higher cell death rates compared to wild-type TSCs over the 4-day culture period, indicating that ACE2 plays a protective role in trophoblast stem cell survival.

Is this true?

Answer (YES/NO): YES